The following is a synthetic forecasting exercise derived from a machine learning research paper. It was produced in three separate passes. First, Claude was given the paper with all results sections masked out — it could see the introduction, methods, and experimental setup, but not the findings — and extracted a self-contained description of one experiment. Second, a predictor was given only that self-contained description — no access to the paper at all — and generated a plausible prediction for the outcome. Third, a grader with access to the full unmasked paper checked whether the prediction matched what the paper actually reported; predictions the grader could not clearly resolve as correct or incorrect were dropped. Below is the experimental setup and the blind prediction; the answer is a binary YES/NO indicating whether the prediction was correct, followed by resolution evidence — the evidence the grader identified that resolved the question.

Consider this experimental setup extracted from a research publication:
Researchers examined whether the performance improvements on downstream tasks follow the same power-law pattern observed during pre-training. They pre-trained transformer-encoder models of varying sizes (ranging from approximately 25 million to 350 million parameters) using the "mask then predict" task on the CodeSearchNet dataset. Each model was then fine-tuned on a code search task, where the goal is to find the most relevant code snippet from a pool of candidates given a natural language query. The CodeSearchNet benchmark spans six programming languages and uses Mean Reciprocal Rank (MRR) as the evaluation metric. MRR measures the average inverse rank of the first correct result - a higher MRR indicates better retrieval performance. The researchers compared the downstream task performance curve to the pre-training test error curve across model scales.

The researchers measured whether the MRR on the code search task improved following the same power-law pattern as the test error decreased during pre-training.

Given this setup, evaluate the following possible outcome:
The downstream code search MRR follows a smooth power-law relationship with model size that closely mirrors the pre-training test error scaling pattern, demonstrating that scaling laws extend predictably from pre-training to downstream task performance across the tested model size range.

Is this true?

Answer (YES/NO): NO